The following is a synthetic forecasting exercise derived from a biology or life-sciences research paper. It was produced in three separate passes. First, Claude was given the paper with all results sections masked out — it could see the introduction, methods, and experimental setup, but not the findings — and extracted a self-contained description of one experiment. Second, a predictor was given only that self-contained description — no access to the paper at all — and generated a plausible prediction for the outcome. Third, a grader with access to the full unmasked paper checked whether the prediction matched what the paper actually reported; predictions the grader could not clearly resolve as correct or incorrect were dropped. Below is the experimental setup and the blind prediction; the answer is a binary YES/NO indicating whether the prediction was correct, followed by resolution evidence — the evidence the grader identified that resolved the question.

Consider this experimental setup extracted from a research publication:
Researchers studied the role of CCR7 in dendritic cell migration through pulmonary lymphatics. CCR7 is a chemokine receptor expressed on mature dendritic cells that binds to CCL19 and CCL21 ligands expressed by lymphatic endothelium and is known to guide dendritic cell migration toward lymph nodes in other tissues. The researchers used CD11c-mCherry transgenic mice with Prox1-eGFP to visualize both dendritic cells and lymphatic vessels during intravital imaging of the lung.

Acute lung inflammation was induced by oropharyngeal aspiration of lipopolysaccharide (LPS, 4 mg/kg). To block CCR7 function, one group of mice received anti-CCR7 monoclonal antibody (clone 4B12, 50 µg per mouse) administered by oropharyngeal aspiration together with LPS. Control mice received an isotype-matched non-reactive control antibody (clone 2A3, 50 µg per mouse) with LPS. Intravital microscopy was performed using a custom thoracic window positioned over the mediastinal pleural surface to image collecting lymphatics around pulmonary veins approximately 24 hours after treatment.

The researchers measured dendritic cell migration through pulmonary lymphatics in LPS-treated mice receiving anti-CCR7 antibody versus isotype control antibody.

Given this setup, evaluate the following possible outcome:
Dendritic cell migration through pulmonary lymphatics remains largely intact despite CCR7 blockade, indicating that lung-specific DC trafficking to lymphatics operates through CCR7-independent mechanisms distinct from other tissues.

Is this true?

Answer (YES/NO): NO